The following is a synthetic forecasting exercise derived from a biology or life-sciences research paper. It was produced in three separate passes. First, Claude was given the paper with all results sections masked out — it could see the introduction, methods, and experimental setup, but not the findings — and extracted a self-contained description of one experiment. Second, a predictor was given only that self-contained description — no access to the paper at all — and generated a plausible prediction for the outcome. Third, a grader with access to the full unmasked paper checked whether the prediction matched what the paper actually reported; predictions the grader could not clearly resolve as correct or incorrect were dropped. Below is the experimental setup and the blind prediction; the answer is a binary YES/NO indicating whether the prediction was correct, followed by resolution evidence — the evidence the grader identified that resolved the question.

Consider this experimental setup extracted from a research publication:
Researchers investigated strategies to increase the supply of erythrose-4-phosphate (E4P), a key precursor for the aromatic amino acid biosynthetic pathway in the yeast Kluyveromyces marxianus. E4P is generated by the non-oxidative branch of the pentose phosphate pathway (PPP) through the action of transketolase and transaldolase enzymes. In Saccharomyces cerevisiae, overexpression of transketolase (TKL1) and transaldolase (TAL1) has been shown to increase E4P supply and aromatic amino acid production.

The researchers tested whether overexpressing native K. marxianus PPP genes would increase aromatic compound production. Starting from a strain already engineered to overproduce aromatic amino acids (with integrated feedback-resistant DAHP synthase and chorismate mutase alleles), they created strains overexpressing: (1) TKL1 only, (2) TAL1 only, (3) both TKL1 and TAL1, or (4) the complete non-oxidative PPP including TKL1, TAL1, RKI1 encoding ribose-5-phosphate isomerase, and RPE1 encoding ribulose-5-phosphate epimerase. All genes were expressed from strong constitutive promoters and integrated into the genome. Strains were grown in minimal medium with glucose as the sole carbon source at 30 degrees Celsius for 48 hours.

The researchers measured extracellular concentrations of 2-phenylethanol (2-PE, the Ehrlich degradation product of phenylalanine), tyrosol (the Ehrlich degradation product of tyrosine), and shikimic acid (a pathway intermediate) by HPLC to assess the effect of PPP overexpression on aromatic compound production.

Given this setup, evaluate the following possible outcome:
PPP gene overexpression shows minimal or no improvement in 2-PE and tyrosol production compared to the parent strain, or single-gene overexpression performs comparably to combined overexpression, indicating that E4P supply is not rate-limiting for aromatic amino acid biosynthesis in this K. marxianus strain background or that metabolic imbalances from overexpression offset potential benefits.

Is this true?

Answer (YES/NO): NO